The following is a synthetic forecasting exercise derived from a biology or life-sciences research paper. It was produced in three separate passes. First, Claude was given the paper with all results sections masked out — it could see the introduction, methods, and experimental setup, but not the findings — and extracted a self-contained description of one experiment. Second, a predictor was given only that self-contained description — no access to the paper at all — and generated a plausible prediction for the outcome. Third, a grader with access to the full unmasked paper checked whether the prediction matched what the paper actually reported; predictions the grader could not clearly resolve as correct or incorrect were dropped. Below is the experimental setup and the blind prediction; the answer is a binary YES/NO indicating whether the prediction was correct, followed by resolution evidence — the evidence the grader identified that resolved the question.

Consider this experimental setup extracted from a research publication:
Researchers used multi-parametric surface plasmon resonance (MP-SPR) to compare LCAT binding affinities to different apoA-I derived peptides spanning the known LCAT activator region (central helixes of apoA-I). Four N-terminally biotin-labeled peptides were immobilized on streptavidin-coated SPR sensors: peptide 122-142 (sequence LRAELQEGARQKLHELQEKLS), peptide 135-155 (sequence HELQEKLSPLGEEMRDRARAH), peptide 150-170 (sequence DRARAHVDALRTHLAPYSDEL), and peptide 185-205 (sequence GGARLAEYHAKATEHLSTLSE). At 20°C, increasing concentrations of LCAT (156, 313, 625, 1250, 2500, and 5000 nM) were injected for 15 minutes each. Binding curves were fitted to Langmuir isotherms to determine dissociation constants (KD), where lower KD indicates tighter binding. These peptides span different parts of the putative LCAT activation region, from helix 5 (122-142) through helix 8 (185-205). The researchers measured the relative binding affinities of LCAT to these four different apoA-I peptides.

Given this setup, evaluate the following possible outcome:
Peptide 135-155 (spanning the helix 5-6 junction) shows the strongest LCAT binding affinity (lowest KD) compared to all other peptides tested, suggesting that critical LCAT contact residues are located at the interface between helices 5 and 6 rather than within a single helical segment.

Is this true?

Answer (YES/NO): NO